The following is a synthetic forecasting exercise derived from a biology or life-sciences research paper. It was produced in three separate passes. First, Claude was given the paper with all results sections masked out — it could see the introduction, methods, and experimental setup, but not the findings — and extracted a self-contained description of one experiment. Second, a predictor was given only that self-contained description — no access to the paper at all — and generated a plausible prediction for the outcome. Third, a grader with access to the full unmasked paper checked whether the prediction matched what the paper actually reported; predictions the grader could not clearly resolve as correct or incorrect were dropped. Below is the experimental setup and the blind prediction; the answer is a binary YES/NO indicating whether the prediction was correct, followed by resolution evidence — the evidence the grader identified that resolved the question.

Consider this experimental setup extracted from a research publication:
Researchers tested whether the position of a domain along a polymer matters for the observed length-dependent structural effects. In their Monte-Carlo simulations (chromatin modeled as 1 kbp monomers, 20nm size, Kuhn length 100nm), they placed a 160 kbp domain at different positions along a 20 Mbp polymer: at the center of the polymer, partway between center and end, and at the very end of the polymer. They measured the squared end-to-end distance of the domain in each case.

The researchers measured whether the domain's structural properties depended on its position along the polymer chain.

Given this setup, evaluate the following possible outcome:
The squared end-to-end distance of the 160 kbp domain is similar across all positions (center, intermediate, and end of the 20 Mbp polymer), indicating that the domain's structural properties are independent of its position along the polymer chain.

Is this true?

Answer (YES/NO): NO